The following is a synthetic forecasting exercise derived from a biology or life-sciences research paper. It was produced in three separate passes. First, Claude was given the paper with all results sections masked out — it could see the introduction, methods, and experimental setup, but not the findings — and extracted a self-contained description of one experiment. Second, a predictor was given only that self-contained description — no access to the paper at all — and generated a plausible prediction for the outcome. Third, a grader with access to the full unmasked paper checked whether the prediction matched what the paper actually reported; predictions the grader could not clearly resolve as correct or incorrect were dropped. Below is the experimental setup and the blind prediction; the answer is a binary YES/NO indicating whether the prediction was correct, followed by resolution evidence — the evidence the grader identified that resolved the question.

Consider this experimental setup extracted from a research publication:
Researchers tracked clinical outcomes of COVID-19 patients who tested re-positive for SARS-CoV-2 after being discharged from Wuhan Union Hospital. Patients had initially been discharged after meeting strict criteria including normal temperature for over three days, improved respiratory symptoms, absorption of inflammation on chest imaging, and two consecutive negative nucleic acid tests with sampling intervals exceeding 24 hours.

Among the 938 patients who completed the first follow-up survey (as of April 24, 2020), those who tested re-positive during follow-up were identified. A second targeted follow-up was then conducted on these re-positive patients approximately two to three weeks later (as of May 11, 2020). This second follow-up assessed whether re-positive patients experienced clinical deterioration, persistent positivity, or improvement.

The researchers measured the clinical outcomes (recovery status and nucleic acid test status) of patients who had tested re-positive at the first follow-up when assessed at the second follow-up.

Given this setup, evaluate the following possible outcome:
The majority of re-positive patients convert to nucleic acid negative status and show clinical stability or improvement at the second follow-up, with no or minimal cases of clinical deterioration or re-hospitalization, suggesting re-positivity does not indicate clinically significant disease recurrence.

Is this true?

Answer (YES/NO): YES